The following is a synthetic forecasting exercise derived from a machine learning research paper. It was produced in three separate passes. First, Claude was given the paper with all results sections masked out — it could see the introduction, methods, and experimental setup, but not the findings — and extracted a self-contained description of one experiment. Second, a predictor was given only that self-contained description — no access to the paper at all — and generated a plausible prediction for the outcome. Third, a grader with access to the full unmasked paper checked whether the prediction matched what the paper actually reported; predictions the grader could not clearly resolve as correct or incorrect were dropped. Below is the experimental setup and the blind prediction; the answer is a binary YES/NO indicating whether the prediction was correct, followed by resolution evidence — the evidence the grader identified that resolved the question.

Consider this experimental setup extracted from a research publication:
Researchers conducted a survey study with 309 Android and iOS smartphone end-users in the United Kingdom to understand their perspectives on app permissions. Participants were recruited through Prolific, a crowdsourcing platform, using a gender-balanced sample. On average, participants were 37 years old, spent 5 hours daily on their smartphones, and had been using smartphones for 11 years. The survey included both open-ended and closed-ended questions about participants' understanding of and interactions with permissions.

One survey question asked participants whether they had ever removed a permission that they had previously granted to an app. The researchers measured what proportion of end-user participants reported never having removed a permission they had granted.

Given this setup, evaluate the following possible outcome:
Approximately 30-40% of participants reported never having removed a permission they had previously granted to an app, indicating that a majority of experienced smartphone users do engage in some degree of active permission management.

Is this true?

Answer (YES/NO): NO